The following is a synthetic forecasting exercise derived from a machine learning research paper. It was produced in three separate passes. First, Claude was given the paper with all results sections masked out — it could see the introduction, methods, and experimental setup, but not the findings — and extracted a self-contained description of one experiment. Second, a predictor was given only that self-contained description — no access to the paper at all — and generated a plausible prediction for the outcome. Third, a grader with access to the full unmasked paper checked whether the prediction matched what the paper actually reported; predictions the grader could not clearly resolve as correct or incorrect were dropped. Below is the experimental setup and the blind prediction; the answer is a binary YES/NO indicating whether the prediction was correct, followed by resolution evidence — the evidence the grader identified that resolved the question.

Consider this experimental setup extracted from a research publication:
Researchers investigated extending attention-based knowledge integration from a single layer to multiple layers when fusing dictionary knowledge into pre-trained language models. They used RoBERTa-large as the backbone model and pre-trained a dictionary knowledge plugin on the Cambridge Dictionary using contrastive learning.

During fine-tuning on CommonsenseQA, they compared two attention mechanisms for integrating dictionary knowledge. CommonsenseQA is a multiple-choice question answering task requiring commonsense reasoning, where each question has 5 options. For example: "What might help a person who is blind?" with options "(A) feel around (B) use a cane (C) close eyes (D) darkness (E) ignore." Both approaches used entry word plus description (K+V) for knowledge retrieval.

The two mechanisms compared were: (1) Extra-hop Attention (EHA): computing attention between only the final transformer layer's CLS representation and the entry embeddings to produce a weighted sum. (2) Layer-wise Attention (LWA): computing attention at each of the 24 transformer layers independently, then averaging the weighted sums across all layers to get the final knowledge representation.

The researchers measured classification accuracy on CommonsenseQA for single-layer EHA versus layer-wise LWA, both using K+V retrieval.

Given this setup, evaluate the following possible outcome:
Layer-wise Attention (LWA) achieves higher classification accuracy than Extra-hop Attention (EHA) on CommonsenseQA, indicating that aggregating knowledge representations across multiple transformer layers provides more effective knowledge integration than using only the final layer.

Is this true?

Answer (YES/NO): YES